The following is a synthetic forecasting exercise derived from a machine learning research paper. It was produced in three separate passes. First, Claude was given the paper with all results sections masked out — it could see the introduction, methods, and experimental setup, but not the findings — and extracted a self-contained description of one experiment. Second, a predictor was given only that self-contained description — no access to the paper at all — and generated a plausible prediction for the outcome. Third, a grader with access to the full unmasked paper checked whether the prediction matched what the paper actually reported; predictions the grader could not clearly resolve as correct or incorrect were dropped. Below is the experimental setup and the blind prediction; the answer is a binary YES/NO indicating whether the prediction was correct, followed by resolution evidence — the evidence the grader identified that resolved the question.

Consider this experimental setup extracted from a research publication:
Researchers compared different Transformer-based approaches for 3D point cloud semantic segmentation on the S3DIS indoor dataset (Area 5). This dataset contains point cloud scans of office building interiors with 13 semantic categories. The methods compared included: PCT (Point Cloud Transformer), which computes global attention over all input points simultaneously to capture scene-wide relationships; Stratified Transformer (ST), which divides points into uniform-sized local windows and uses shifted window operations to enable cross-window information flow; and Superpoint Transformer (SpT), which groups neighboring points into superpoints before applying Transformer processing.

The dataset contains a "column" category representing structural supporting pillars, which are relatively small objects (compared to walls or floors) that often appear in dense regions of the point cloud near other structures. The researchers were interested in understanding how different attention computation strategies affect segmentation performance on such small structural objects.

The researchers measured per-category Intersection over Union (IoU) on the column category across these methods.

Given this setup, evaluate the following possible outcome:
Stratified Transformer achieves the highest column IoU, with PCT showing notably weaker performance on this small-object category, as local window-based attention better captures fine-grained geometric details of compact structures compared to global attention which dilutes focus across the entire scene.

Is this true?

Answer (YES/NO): YES